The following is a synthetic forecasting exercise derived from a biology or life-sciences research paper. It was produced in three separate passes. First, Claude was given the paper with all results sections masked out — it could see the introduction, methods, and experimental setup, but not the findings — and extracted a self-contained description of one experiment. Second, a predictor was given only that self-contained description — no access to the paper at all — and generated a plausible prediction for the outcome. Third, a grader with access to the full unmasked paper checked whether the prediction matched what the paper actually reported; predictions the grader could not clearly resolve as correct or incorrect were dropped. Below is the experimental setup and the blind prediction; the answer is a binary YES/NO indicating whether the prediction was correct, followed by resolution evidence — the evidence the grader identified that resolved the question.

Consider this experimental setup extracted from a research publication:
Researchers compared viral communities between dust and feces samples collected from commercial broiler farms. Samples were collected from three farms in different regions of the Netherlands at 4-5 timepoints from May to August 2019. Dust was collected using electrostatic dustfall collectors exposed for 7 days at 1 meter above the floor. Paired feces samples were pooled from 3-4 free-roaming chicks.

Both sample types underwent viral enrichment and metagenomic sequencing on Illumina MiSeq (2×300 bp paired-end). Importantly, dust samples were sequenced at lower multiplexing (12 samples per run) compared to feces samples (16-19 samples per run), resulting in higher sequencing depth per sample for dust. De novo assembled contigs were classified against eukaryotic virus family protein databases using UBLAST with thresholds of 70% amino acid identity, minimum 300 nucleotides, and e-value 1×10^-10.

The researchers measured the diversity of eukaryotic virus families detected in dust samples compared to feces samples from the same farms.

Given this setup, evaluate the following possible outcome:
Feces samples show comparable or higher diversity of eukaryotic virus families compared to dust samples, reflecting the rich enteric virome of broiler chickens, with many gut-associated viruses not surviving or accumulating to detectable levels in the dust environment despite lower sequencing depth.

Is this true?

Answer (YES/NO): YES